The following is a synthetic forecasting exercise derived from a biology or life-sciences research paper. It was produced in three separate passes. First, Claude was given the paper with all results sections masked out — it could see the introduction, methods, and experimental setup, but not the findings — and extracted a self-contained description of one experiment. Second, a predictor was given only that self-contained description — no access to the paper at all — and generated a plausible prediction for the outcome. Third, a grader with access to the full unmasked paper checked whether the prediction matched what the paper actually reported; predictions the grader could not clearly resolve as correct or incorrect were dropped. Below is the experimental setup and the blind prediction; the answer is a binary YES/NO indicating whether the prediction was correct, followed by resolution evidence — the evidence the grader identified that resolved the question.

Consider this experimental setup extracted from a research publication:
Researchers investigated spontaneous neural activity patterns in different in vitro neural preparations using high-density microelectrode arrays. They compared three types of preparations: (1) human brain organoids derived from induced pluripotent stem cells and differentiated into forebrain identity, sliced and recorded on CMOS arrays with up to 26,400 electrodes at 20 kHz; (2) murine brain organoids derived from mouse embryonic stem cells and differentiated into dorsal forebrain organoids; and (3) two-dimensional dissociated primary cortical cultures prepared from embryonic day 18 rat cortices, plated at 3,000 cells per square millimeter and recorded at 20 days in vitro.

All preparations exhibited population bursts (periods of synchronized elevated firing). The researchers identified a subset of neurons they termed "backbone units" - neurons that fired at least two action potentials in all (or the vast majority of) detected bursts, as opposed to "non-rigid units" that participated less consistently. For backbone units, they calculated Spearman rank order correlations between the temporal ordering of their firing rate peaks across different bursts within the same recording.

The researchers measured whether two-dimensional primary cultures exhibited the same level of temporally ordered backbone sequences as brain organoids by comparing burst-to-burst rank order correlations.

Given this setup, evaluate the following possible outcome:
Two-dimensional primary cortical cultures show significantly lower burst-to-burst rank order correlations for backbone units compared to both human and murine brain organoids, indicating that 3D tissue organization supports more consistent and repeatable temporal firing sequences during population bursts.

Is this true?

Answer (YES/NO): YES